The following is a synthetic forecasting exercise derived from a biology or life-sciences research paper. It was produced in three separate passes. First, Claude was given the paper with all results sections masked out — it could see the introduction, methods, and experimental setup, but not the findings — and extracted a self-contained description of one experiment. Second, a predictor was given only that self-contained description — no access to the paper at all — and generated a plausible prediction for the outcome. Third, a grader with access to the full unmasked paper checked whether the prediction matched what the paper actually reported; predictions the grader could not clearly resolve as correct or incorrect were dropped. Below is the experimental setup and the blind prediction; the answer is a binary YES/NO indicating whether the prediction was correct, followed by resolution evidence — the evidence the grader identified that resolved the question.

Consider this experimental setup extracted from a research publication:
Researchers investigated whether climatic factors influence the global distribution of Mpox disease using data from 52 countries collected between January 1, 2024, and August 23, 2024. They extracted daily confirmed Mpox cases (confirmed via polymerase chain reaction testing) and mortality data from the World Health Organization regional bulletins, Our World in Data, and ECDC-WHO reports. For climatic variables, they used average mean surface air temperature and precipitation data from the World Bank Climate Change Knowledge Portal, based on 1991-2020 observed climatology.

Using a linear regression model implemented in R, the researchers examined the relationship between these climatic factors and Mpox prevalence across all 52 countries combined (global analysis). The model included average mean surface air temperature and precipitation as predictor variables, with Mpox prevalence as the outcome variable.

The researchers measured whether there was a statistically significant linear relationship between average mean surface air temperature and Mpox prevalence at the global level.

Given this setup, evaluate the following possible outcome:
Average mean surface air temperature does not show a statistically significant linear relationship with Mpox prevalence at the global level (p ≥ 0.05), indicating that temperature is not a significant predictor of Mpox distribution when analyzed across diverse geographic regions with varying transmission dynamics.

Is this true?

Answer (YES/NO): YES